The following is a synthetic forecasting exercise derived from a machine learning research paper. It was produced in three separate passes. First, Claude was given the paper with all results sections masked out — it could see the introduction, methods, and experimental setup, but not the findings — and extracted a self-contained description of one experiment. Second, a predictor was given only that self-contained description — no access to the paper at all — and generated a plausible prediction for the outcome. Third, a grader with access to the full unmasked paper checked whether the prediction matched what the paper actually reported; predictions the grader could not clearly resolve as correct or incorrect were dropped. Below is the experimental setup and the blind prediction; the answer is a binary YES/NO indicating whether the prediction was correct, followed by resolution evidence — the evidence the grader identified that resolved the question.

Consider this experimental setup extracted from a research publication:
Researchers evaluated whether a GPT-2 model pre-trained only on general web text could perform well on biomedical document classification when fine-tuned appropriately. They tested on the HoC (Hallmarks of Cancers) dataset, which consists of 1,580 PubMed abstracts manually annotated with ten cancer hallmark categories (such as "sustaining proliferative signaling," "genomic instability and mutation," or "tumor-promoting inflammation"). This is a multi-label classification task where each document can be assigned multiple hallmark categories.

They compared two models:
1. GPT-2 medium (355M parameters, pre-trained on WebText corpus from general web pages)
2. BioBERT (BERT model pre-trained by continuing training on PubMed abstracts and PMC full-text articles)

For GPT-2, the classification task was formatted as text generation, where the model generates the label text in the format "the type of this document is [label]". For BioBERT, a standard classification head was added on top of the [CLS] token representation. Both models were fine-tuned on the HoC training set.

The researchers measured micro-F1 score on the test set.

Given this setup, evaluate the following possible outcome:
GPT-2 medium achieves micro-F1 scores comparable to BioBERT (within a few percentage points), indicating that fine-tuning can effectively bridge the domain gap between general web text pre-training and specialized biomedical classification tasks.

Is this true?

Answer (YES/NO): YES